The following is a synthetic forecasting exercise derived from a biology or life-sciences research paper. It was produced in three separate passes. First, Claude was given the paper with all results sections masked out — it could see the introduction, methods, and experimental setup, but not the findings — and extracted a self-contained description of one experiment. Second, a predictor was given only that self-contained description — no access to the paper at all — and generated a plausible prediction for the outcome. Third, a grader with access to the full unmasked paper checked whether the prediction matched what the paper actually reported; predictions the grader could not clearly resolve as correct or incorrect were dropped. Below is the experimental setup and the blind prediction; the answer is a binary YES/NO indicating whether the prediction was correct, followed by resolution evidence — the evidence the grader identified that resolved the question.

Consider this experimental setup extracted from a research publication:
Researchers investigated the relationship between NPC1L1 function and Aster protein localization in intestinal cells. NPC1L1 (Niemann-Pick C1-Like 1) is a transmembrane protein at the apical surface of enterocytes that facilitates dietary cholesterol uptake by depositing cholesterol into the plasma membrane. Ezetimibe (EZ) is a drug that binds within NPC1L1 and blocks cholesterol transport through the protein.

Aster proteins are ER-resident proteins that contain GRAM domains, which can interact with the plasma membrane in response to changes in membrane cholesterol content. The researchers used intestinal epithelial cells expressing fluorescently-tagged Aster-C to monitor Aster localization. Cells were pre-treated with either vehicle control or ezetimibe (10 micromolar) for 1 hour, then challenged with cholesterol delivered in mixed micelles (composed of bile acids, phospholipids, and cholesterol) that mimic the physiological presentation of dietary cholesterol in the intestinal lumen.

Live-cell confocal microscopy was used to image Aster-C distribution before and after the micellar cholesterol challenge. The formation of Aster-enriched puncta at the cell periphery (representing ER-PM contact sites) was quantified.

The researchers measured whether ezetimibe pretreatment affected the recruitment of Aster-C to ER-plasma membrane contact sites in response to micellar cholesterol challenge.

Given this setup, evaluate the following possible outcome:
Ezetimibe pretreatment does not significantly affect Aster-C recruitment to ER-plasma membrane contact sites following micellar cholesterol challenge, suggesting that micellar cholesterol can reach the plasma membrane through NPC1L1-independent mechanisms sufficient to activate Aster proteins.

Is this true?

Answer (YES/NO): NO